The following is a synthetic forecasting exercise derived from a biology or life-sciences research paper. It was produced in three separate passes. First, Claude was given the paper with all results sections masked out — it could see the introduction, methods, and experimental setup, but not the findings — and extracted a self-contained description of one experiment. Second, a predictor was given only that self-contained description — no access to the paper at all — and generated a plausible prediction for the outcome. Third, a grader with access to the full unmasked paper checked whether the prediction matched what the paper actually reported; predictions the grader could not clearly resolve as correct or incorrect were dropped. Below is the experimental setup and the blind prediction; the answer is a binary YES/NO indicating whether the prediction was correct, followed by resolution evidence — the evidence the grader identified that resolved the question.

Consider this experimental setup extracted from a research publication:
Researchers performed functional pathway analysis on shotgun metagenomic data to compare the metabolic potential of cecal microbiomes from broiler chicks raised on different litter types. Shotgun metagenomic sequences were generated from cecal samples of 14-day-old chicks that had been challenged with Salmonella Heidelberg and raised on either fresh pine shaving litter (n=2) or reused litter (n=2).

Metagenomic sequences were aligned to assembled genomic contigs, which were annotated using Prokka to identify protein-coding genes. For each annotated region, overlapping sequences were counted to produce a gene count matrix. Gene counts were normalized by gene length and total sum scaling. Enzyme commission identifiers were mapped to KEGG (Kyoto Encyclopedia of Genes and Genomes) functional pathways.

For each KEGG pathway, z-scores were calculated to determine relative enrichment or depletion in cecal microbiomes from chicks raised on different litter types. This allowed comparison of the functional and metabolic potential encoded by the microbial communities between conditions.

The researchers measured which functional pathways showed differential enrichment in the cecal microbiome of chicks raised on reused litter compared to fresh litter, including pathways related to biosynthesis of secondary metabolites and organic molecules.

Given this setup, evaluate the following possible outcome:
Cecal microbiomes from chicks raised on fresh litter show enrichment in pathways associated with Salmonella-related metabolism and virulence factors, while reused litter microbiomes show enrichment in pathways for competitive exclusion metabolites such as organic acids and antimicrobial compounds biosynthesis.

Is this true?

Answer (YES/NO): NO